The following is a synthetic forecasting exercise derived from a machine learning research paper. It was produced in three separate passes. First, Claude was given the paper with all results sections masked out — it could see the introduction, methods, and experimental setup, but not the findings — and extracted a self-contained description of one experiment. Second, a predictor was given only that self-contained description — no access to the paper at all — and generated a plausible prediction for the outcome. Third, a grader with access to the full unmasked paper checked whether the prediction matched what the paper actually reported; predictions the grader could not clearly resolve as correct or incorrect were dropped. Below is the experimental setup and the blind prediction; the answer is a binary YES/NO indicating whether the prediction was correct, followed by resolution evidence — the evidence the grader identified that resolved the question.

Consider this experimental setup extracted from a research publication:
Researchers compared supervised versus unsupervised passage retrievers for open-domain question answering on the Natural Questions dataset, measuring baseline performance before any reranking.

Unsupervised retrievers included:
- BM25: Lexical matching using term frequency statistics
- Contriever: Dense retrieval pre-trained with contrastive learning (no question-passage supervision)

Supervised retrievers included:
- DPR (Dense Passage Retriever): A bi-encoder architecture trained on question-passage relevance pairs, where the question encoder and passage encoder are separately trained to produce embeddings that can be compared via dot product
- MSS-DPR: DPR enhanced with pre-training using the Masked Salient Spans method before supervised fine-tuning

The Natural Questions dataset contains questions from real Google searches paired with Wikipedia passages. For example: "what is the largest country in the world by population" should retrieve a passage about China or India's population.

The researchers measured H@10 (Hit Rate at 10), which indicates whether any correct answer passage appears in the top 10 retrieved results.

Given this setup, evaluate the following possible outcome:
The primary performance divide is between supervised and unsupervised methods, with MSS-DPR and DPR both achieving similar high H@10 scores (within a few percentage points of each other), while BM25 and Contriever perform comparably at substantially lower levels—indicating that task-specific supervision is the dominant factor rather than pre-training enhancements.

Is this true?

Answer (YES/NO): NO